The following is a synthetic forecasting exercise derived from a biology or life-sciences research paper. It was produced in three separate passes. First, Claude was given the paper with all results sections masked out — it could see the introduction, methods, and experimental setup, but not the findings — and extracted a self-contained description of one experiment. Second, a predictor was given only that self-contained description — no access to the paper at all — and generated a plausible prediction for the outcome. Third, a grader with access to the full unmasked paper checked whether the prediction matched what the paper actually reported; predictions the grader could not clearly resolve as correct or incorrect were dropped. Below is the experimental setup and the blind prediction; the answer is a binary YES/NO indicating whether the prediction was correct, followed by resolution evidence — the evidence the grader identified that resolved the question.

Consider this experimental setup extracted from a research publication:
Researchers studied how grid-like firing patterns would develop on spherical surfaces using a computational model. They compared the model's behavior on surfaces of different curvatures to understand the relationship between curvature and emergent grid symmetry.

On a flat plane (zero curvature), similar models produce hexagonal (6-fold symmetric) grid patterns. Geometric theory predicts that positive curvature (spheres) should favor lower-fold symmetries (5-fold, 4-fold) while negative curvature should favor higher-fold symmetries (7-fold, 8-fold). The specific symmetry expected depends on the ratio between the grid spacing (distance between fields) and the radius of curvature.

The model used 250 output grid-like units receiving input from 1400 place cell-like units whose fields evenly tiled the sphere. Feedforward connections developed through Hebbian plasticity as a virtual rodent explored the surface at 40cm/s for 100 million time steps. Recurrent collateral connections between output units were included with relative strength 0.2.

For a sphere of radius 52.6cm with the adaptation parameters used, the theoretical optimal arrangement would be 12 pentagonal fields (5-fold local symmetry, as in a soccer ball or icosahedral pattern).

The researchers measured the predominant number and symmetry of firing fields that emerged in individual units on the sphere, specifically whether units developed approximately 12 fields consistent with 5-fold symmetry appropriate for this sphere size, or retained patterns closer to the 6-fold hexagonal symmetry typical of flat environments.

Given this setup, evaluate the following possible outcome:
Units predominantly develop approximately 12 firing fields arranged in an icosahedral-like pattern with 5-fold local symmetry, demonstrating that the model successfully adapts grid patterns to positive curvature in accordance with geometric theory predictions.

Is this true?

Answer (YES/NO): YES